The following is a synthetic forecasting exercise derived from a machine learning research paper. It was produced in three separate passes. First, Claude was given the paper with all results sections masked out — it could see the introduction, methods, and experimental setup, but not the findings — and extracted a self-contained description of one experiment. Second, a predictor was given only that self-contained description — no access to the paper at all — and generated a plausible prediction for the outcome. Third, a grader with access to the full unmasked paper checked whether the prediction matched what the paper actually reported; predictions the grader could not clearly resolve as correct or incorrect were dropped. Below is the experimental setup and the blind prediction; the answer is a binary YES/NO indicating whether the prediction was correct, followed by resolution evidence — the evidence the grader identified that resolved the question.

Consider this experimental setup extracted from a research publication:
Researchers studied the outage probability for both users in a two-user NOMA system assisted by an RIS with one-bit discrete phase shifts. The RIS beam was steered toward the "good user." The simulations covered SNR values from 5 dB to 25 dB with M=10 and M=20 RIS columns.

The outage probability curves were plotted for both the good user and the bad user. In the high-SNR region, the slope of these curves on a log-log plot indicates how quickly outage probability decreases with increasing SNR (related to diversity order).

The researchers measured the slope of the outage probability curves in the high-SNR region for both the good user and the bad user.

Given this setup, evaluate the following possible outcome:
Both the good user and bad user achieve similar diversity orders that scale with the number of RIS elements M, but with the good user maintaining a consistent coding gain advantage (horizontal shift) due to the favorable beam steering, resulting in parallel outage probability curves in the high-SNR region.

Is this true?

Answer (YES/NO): NO